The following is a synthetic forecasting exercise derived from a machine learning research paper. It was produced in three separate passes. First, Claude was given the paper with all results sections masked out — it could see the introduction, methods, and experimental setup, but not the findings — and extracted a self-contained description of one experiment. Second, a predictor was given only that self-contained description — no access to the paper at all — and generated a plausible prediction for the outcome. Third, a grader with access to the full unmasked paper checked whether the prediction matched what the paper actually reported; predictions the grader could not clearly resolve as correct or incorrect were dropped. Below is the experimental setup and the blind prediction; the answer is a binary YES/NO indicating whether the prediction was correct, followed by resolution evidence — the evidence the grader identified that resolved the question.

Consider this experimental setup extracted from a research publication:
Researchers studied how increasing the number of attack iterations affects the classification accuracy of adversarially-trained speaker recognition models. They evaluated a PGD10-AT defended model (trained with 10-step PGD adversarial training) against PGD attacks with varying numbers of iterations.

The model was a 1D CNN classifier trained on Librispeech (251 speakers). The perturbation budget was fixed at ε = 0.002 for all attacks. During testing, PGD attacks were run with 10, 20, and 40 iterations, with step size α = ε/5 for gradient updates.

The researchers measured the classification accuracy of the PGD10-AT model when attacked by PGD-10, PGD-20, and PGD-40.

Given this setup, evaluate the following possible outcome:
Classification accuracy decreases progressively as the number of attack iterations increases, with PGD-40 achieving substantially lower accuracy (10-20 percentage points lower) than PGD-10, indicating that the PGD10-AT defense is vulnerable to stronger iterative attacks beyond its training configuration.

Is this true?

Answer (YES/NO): NO